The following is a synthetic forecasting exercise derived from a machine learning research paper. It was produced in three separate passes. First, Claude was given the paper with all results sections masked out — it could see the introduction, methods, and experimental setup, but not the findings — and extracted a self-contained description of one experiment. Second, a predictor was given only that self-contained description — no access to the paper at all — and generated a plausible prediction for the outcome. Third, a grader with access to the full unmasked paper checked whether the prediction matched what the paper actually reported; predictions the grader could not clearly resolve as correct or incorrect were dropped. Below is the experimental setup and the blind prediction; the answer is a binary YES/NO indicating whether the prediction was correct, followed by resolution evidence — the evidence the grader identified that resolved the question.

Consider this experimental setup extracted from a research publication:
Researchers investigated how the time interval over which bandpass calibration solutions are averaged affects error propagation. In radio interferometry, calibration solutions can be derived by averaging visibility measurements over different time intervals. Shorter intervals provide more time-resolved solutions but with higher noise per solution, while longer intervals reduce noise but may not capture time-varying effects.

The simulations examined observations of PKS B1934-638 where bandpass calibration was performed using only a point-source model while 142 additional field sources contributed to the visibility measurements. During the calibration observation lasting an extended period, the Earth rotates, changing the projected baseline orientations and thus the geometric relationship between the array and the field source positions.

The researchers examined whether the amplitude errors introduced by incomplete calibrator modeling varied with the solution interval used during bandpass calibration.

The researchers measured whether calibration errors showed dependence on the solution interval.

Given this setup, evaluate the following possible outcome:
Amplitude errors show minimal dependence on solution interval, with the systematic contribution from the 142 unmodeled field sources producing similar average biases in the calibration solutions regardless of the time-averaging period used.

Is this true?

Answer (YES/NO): YES